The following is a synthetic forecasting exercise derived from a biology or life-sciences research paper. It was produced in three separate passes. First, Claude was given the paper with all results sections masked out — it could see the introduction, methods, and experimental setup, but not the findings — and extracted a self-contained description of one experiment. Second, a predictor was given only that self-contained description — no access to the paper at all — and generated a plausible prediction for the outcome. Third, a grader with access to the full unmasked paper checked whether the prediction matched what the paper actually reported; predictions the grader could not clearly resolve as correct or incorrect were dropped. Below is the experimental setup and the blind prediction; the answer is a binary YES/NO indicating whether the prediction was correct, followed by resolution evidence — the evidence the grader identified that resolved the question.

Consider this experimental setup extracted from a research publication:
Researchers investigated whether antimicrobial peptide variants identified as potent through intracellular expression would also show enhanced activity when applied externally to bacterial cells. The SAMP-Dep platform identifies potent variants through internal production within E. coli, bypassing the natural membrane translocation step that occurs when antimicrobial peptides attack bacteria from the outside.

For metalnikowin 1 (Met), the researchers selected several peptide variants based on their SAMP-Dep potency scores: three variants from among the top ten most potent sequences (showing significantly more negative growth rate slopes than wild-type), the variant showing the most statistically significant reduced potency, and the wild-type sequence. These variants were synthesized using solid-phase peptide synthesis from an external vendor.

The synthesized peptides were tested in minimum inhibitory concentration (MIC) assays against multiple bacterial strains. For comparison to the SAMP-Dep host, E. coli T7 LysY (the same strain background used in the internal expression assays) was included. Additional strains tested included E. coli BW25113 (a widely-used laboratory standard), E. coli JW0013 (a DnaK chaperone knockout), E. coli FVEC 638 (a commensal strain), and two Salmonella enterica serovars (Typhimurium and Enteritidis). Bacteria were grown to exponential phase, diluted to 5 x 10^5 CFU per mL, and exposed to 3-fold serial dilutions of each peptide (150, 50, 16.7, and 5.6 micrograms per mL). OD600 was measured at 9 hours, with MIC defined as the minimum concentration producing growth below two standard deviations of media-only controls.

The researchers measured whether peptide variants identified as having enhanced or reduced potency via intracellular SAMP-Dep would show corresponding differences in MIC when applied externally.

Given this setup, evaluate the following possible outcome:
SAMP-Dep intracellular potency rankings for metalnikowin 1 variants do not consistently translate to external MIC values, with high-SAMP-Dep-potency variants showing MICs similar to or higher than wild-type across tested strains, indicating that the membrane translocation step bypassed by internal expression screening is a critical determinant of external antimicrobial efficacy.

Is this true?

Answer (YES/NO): NO